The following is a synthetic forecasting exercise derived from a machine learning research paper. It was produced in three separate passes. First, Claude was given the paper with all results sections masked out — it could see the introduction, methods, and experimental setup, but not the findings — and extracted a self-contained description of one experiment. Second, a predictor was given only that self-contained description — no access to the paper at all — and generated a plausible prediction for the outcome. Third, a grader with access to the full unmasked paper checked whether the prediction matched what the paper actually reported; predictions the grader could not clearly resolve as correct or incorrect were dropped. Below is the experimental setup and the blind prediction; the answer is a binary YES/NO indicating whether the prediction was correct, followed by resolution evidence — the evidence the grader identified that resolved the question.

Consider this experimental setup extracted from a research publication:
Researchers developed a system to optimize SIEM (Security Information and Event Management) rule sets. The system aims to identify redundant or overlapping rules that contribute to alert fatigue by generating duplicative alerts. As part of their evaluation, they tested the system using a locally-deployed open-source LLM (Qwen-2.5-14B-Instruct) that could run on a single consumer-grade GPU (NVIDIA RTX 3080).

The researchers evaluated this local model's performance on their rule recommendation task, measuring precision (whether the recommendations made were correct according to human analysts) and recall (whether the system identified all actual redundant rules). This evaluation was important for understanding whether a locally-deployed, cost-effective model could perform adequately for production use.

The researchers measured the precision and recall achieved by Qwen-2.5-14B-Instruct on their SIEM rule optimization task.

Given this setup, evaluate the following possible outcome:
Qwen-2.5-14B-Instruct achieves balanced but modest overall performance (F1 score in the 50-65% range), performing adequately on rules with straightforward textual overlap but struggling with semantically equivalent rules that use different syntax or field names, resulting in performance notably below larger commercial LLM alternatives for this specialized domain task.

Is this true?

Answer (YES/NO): NO